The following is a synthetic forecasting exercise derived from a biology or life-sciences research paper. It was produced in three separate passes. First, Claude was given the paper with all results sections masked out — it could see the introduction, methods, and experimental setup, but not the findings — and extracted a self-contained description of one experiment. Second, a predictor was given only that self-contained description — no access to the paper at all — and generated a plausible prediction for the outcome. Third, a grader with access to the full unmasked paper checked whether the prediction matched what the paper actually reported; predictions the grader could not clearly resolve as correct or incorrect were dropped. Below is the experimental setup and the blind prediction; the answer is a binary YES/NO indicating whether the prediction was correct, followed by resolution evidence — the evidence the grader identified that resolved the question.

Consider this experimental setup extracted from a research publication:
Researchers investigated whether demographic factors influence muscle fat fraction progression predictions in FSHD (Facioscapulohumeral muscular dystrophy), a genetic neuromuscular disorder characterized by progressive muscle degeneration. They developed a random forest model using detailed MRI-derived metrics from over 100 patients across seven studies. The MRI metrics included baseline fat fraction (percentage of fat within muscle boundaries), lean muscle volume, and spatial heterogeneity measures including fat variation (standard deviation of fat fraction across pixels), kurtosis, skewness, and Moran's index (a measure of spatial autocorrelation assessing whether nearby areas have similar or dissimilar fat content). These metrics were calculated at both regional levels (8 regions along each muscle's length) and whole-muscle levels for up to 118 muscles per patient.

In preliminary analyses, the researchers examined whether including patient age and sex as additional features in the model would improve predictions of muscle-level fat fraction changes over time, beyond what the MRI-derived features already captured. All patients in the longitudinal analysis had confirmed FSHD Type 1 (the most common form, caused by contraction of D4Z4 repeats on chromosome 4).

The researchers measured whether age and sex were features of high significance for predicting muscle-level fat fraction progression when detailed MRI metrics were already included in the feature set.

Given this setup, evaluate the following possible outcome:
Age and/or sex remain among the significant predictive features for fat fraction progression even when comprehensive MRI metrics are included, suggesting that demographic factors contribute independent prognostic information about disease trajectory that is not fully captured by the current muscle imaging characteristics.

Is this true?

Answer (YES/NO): NO